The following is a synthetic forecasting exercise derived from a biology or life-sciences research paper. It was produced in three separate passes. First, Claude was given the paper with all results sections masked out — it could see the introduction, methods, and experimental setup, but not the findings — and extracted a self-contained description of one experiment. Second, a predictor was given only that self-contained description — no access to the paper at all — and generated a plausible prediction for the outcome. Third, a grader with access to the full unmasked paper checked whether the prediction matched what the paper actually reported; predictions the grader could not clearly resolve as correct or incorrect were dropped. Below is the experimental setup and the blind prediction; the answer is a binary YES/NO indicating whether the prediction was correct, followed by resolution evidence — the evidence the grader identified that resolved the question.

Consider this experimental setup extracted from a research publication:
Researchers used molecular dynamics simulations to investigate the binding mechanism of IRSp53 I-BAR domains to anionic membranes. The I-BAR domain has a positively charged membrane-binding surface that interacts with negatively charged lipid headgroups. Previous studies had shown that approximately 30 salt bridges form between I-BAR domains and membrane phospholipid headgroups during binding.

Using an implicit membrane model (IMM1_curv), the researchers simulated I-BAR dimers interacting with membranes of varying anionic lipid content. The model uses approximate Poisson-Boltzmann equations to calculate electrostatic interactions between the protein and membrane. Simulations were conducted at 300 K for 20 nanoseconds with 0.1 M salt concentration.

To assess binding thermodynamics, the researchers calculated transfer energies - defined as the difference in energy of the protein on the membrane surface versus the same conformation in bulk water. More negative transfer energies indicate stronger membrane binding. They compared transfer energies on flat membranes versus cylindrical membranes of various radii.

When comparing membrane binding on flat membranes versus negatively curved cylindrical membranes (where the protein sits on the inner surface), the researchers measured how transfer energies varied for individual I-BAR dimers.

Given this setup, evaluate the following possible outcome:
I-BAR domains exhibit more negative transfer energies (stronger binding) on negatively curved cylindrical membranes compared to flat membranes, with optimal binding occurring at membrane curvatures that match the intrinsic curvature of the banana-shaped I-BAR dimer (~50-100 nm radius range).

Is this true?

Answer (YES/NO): NO